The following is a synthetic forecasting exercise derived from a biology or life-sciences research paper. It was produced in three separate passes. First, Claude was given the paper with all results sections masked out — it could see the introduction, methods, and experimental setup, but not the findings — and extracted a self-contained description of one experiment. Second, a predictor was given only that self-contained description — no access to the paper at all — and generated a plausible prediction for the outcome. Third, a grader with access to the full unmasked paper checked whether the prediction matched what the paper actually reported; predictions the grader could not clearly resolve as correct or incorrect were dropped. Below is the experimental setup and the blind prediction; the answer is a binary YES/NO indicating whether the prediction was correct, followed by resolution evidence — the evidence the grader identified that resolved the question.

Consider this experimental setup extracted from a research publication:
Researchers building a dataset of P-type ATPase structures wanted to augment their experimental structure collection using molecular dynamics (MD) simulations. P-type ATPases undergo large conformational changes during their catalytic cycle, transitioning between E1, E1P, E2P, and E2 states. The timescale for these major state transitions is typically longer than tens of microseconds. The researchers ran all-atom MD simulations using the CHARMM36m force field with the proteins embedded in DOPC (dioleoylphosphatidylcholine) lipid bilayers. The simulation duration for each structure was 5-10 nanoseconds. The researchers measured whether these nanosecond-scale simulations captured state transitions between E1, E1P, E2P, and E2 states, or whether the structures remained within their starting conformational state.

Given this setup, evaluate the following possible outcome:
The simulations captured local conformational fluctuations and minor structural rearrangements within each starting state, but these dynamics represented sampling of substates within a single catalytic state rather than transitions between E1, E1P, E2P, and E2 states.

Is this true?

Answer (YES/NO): YES